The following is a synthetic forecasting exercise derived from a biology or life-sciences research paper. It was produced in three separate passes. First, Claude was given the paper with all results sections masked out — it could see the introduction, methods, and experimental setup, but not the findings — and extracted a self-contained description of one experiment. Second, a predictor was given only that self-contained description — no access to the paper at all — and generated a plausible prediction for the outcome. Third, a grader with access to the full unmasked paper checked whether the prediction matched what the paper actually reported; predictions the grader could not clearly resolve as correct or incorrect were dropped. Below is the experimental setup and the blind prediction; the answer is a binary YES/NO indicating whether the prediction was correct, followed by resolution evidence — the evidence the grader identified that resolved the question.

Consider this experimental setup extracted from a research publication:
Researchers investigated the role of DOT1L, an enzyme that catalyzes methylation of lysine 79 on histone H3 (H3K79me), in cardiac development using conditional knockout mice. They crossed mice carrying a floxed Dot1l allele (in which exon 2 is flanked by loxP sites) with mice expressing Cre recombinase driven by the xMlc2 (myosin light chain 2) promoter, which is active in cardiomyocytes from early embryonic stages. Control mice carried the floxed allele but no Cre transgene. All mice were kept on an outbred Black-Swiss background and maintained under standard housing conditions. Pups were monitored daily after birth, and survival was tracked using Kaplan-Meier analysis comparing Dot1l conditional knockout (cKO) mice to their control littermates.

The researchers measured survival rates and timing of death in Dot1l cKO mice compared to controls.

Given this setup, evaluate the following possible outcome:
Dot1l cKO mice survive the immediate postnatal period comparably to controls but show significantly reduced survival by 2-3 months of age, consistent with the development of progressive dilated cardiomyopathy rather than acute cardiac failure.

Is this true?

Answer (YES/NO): NO